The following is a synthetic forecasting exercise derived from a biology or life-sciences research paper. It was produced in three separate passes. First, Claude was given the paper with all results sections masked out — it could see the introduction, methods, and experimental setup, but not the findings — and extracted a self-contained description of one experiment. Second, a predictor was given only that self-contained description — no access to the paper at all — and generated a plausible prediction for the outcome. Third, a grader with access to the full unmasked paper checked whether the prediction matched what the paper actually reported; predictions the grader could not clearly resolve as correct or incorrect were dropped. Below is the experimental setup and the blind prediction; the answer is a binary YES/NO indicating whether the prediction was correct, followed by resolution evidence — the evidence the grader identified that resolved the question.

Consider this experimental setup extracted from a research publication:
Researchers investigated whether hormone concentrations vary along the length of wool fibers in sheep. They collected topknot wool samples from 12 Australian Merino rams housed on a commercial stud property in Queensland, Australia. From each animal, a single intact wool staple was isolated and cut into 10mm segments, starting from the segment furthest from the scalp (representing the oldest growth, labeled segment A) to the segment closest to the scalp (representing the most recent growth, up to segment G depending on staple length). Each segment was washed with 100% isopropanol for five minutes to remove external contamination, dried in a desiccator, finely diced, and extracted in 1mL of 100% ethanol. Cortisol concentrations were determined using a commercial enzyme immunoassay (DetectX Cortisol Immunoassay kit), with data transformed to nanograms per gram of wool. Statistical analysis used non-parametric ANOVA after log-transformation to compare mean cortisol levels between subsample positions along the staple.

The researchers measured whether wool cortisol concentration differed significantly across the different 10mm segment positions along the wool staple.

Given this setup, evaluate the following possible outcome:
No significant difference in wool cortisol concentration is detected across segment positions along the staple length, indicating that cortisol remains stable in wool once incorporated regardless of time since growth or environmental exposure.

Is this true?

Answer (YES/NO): YES